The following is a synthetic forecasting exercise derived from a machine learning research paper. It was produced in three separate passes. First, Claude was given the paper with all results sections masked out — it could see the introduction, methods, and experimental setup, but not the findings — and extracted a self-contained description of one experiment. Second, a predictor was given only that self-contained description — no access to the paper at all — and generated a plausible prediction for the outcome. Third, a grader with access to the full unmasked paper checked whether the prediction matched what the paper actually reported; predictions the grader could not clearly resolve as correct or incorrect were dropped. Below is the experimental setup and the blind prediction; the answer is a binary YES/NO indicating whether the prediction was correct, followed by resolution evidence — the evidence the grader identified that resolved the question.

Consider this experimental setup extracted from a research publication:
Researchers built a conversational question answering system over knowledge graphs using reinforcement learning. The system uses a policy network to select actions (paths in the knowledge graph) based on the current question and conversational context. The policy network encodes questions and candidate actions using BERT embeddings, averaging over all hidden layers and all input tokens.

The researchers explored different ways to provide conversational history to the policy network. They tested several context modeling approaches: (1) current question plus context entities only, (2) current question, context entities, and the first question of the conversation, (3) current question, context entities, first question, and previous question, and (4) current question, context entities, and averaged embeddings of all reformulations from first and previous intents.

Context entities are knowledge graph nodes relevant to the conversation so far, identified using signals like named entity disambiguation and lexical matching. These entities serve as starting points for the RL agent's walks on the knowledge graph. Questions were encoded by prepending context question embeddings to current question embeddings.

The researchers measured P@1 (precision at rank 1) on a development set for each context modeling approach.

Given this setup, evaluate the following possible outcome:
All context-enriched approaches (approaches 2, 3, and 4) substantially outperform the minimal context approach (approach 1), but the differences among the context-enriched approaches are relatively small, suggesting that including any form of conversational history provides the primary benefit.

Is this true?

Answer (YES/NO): NO